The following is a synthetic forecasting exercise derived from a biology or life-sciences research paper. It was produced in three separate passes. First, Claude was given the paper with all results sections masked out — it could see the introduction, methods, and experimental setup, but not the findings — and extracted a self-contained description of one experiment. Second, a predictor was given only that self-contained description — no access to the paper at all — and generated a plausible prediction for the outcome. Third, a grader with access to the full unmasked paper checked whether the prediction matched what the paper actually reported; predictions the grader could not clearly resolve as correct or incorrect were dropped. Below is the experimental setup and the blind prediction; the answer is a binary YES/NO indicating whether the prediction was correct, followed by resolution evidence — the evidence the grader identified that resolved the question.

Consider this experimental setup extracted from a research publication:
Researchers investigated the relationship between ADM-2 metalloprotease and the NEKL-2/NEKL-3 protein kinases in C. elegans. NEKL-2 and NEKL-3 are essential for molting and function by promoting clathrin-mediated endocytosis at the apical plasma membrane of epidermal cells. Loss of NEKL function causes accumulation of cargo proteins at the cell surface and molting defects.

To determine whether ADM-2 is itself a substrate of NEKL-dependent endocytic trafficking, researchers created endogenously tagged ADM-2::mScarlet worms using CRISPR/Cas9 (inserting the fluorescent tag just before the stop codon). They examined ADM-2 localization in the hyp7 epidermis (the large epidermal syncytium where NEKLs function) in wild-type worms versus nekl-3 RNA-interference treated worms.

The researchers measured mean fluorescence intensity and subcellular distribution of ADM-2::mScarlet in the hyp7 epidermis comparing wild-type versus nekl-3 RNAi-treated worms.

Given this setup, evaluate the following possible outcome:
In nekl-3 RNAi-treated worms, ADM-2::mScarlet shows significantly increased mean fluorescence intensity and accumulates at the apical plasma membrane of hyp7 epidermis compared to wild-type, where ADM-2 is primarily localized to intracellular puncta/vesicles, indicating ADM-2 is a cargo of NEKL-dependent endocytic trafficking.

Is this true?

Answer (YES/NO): NO